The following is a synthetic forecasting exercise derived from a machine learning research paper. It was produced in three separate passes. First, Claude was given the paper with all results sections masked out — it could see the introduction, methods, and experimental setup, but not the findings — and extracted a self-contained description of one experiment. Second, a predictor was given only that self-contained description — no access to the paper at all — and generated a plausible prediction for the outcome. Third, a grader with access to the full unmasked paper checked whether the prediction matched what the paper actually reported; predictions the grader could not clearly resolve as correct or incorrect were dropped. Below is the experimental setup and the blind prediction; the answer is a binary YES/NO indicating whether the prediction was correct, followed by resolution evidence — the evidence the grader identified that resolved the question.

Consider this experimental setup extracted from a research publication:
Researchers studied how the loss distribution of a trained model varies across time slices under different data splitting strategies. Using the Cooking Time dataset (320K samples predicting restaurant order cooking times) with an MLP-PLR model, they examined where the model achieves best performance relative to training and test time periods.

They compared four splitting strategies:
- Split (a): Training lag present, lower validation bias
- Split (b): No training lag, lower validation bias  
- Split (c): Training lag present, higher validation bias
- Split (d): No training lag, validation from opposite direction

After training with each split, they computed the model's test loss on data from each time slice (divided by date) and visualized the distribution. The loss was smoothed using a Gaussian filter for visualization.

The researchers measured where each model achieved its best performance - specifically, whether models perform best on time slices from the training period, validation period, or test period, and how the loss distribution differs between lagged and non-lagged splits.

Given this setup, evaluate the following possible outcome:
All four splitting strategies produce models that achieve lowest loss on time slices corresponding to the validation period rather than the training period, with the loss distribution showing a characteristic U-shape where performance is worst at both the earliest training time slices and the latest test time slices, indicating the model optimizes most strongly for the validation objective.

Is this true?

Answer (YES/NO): NO